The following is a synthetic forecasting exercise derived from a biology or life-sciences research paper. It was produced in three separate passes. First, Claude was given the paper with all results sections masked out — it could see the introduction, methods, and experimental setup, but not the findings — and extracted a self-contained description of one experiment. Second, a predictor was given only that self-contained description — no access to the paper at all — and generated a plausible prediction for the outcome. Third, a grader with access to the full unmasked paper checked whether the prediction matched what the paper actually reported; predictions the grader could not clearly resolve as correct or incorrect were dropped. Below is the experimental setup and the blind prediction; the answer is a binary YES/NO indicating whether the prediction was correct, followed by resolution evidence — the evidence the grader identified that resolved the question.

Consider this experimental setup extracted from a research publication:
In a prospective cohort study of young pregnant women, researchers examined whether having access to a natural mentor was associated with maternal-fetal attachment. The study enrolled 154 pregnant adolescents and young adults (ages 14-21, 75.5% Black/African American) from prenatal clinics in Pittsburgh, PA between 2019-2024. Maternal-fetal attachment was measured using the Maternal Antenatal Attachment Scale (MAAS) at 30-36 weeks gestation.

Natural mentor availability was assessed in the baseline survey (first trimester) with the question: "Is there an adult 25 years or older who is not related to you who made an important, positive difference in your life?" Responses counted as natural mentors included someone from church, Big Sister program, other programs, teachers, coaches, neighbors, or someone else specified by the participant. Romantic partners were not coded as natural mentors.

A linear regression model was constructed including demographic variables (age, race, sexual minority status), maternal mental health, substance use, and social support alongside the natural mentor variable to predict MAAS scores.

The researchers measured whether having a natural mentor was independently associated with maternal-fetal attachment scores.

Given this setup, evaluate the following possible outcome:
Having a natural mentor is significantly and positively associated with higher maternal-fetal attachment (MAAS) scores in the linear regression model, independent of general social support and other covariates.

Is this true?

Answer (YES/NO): YES